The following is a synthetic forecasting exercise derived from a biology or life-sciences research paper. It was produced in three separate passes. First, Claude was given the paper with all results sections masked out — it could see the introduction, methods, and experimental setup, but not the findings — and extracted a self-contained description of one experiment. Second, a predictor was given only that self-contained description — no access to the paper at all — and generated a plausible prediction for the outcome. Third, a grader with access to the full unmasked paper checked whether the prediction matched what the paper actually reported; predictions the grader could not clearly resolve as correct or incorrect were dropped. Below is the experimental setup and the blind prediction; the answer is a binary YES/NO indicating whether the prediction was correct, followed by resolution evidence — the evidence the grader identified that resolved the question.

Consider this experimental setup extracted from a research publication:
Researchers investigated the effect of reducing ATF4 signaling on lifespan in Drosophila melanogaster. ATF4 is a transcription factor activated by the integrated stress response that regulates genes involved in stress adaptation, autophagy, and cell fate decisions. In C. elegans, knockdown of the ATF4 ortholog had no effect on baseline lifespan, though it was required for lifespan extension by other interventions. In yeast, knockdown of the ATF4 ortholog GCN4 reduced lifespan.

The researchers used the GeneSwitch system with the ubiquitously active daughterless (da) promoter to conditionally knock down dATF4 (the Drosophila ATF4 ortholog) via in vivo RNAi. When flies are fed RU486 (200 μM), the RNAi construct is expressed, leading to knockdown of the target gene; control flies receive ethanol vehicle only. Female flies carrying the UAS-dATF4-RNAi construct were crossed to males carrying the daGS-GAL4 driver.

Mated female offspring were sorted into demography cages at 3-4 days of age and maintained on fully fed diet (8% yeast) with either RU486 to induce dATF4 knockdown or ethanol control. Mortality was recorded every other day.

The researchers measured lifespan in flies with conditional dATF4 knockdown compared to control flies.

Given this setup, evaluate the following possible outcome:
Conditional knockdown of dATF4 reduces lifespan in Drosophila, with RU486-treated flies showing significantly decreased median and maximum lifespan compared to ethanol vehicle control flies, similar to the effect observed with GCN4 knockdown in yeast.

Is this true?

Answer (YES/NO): NO